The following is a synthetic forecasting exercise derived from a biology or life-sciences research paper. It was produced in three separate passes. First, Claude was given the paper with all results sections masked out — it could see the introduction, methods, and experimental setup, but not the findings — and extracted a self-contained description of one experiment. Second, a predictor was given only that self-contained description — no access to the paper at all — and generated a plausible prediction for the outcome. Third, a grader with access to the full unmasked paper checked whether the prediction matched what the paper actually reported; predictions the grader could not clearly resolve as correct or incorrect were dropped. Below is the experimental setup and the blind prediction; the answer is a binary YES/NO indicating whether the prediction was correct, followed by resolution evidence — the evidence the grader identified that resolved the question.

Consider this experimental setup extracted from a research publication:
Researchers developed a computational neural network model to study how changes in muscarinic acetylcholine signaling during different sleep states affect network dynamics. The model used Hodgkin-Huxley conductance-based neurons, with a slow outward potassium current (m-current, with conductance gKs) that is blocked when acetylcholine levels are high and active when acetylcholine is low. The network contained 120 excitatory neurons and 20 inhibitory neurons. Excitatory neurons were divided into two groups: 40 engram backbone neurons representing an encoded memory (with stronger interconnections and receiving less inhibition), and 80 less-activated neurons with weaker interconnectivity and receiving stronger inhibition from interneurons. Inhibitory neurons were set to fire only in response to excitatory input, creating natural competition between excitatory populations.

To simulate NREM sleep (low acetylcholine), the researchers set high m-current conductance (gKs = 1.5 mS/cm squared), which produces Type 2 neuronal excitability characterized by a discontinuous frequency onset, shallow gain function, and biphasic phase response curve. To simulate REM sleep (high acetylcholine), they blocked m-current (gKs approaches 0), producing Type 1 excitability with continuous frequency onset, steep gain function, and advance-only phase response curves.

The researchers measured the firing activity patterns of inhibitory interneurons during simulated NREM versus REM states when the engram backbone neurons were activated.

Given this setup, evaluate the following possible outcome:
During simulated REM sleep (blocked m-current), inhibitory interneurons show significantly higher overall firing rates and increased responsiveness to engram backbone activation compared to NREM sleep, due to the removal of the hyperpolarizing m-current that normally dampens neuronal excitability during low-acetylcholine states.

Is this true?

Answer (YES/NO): YES